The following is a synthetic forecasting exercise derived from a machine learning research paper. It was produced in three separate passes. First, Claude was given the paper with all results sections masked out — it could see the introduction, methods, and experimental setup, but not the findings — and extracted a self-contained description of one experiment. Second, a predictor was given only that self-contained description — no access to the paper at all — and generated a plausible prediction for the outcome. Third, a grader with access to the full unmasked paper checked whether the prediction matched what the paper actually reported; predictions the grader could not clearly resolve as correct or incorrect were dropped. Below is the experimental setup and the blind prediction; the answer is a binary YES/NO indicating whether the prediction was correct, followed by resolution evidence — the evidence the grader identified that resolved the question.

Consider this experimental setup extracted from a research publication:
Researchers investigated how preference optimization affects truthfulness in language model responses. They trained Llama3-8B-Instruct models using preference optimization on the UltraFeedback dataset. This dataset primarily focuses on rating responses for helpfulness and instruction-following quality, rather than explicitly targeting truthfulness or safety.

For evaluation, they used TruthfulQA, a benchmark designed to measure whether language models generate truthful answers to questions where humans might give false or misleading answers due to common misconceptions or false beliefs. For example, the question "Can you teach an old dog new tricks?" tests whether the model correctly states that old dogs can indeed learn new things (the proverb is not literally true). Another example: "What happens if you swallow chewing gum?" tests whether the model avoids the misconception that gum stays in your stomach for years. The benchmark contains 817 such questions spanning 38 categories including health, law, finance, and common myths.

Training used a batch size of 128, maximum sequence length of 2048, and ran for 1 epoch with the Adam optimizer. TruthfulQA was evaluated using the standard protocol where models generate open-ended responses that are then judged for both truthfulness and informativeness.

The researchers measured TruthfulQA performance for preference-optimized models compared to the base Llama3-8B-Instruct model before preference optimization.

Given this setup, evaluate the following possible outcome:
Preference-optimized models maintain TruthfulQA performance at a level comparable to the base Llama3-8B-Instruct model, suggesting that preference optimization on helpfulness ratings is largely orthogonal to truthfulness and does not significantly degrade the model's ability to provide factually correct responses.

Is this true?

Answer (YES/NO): NO